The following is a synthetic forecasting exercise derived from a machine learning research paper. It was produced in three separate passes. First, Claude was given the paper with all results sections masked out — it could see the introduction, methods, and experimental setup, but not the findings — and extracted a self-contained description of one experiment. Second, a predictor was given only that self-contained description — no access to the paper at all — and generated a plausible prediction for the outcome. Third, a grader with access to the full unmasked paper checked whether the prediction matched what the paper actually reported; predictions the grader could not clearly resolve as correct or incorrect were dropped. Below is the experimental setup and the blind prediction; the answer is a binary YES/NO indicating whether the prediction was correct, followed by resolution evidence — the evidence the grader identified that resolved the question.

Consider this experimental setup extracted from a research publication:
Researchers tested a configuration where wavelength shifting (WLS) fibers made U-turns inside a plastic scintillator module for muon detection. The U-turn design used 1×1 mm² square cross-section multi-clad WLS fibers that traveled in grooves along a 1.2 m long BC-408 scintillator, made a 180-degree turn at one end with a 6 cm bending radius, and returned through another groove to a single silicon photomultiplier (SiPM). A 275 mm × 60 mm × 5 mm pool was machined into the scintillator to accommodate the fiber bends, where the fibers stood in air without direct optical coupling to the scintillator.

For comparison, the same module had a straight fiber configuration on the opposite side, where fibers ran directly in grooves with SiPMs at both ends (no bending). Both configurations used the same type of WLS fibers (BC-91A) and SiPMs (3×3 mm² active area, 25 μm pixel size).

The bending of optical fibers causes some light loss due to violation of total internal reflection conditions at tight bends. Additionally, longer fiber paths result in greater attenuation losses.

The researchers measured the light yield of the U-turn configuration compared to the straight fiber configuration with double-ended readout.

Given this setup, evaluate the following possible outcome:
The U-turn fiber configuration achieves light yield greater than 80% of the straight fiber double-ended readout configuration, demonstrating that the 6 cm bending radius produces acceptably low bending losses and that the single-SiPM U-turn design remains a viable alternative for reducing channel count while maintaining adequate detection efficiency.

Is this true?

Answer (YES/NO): NO